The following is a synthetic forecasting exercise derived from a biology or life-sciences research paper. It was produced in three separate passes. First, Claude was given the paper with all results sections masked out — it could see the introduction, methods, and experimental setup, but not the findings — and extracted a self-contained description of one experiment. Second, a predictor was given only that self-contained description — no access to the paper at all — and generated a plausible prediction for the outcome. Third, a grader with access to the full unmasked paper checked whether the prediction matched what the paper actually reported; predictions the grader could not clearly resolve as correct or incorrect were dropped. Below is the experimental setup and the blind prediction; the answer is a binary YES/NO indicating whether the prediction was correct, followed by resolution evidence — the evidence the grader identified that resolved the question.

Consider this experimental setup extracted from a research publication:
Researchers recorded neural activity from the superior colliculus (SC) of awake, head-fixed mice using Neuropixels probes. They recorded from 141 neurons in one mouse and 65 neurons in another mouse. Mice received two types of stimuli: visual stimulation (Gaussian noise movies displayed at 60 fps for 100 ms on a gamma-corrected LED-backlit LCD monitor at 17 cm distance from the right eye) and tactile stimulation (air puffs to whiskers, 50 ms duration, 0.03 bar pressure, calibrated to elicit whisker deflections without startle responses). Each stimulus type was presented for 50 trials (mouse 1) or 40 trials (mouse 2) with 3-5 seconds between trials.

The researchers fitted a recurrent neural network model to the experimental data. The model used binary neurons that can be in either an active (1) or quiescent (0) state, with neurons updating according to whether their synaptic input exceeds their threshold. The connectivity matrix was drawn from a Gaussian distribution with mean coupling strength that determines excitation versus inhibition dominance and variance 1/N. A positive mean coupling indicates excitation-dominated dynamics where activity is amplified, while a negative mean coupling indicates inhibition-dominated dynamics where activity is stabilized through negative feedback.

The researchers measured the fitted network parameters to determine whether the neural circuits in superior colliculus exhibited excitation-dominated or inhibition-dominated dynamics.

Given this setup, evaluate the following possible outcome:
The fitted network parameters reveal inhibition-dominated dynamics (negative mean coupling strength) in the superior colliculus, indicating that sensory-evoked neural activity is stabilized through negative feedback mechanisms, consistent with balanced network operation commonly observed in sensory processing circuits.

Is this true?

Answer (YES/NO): YES